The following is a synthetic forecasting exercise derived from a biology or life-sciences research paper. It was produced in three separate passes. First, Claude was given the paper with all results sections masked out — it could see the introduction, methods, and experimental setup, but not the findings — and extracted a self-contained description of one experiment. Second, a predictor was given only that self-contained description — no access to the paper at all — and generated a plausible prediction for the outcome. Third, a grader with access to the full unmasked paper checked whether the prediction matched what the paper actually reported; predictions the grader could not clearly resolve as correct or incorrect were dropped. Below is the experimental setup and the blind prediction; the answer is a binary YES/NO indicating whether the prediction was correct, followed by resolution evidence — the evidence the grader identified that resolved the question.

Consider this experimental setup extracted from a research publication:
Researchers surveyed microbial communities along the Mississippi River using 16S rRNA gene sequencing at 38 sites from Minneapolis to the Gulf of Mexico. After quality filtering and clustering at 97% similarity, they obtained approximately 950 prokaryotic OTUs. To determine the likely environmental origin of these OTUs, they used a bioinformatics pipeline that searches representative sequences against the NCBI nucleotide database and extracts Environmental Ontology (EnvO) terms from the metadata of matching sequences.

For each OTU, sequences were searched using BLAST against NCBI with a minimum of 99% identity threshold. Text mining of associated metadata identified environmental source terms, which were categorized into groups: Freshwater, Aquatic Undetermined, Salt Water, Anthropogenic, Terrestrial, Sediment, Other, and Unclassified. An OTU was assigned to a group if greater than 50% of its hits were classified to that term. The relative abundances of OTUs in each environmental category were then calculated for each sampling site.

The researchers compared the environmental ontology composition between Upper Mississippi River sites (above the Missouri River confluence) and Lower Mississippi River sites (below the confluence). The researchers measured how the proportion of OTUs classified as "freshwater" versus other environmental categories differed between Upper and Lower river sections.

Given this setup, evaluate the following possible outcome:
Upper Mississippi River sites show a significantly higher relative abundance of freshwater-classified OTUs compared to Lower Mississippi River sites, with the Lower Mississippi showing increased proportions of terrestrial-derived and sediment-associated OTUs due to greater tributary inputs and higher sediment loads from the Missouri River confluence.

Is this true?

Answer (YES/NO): NO